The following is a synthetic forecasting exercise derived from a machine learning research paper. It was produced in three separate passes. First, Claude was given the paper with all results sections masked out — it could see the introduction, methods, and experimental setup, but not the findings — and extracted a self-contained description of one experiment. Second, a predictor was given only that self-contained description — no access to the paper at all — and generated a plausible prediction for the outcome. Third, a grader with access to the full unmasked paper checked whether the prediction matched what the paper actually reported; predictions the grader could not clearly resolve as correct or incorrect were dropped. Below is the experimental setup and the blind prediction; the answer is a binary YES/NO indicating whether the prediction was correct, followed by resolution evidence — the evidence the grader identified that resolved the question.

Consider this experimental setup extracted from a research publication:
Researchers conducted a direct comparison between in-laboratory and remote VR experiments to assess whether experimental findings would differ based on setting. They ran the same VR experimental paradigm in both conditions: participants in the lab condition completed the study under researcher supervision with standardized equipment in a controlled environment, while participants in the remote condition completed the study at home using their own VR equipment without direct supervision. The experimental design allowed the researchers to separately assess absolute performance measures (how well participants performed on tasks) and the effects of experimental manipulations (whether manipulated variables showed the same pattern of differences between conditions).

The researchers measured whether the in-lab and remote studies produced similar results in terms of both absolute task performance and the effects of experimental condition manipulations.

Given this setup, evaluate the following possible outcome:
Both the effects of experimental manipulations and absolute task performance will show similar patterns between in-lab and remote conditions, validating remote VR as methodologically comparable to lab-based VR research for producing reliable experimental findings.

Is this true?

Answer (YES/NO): NO